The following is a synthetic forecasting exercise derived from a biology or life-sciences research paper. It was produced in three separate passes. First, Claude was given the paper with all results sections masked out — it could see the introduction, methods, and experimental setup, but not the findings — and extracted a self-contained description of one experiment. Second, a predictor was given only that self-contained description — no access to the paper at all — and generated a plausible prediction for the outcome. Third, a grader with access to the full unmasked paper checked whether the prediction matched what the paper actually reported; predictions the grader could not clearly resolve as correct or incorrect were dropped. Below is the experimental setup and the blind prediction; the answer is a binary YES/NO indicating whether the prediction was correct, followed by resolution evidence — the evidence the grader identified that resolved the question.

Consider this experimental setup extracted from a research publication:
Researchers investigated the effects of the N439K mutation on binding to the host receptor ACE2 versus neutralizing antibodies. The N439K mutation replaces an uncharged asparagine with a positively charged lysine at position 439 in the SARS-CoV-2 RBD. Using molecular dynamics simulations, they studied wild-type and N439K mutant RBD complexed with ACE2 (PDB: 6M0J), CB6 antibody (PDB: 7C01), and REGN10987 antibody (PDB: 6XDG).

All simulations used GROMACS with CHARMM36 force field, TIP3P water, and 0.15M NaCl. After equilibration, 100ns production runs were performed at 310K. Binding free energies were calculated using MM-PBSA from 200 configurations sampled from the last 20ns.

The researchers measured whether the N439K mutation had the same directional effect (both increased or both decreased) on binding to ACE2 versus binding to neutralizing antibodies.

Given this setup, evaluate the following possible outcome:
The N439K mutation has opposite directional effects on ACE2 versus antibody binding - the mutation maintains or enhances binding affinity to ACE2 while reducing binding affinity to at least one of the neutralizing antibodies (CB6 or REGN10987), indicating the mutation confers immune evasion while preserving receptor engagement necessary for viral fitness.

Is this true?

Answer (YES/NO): YES